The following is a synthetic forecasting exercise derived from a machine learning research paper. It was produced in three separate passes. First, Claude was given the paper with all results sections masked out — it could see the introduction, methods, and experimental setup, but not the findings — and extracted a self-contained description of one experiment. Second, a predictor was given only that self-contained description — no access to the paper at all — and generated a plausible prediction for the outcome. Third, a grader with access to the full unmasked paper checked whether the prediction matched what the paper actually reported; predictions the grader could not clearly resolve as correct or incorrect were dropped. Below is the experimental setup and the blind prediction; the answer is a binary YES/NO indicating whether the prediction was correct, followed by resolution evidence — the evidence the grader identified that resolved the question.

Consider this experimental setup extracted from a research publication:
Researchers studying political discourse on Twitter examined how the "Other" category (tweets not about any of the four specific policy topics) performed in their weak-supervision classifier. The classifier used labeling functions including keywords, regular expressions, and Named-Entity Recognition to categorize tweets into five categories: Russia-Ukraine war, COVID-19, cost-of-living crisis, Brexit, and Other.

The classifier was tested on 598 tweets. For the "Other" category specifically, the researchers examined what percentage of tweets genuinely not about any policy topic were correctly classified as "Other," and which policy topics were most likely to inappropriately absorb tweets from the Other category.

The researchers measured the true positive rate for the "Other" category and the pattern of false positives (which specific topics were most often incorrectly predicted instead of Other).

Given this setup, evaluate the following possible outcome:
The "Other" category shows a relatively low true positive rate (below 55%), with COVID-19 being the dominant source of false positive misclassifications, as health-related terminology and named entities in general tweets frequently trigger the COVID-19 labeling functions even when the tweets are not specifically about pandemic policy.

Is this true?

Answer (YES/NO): NO